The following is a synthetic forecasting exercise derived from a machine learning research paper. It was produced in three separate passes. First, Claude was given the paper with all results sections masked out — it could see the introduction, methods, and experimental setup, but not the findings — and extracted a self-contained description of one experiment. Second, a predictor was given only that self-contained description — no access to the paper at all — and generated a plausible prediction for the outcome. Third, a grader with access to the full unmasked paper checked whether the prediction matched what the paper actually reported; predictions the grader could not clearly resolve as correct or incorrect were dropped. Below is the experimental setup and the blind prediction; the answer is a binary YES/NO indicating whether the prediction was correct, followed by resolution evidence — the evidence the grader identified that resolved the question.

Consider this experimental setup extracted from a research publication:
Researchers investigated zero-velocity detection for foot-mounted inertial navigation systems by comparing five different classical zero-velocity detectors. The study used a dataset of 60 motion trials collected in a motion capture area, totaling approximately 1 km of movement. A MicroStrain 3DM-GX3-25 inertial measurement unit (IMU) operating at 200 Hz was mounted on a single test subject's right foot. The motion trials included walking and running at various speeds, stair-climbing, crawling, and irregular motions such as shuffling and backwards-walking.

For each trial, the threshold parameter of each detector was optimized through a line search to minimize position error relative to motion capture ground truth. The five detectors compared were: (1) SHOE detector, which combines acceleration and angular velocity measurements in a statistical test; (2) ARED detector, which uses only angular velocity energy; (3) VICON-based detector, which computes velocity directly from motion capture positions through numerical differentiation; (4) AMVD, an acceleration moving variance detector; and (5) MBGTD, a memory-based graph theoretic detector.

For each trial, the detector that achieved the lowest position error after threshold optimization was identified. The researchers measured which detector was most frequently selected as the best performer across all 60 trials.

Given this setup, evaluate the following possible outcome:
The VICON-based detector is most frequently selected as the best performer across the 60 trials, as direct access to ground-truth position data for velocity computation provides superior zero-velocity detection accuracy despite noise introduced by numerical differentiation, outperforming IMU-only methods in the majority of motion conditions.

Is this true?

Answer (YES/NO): NO